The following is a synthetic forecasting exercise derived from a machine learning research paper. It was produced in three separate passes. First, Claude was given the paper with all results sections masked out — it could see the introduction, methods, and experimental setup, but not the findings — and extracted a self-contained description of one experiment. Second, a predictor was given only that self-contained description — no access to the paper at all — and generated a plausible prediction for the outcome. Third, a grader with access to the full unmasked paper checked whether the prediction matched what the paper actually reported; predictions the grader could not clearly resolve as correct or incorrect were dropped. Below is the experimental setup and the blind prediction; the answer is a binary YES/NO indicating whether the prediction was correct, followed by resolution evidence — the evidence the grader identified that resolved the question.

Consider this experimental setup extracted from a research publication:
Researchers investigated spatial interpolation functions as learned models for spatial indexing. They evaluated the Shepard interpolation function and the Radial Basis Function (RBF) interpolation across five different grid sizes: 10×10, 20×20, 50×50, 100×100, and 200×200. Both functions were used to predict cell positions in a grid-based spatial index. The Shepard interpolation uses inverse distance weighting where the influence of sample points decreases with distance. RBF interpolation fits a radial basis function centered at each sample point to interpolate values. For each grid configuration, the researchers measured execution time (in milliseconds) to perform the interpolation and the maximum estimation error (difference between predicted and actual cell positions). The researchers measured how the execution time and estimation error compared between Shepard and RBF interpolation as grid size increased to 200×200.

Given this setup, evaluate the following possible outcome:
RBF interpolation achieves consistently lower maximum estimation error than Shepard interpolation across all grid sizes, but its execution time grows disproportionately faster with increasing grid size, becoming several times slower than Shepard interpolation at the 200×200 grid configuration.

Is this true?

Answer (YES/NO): NO